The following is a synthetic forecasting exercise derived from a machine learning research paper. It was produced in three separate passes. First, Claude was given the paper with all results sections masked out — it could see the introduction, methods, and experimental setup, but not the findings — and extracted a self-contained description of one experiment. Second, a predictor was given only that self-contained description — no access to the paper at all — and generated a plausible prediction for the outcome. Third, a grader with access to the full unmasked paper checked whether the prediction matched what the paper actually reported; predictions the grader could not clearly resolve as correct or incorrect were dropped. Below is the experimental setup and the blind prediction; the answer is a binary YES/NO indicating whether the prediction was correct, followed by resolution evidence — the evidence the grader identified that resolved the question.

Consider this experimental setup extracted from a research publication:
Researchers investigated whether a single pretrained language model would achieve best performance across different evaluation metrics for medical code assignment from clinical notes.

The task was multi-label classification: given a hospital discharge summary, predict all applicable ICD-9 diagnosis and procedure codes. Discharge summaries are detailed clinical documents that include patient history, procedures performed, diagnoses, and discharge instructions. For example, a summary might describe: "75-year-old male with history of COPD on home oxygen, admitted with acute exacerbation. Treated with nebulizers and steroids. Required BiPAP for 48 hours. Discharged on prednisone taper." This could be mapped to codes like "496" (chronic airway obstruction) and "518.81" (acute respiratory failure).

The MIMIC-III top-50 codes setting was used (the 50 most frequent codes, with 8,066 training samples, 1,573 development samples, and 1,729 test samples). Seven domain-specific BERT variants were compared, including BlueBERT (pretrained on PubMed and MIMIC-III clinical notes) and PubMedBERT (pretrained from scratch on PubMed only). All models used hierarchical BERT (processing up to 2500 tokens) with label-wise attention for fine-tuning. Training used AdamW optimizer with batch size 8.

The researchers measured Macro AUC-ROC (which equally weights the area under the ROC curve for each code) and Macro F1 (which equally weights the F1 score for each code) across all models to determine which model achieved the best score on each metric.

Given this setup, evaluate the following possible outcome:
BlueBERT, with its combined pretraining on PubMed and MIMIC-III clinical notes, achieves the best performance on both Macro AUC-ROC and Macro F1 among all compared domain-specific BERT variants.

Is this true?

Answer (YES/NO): NO